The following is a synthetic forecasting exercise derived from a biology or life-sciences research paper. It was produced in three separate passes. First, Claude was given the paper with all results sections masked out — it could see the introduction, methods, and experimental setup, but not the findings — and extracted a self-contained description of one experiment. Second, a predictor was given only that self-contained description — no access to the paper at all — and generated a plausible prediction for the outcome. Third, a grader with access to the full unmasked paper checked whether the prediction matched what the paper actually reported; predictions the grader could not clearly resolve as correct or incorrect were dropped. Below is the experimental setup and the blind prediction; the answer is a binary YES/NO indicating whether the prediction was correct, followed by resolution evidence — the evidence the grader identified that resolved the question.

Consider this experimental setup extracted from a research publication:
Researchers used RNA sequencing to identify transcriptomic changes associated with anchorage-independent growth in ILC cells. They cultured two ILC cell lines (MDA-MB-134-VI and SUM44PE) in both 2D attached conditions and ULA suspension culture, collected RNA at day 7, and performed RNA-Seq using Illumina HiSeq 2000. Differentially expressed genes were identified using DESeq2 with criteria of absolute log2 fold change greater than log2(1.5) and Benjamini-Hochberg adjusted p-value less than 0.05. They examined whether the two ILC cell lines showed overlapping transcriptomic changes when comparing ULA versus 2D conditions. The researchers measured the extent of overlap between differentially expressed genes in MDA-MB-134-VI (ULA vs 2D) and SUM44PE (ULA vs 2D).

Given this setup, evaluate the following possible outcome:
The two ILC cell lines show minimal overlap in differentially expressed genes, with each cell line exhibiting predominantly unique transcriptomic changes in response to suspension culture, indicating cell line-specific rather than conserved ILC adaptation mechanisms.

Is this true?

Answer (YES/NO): YES